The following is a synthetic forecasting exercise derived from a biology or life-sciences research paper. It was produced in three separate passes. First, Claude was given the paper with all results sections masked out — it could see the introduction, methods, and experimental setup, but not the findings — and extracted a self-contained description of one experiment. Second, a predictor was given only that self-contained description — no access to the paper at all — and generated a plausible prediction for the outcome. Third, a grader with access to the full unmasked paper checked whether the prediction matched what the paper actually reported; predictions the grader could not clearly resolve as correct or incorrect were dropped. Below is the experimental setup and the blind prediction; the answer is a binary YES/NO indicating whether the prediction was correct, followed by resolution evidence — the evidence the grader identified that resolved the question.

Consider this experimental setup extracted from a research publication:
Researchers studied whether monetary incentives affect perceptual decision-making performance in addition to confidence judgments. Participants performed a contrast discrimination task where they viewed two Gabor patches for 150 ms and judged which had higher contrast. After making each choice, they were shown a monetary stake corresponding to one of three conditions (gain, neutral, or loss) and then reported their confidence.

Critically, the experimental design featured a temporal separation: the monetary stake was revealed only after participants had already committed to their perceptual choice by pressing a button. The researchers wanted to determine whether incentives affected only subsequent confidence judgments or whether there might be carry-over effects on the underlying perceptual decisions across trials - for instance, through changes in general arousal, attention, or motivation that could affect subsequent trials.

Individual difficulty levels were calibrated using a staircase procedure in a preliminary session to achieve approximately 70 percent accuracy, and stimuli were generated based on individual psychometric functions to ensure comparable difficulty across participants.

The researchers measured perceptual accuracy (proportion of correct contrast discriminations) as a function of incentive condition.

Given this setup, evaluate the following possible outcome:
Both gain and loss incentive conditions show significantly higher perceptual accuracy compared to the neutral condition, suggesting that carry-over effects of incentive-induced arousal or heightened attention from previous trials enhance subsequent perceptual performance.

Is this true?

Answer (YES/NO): NO